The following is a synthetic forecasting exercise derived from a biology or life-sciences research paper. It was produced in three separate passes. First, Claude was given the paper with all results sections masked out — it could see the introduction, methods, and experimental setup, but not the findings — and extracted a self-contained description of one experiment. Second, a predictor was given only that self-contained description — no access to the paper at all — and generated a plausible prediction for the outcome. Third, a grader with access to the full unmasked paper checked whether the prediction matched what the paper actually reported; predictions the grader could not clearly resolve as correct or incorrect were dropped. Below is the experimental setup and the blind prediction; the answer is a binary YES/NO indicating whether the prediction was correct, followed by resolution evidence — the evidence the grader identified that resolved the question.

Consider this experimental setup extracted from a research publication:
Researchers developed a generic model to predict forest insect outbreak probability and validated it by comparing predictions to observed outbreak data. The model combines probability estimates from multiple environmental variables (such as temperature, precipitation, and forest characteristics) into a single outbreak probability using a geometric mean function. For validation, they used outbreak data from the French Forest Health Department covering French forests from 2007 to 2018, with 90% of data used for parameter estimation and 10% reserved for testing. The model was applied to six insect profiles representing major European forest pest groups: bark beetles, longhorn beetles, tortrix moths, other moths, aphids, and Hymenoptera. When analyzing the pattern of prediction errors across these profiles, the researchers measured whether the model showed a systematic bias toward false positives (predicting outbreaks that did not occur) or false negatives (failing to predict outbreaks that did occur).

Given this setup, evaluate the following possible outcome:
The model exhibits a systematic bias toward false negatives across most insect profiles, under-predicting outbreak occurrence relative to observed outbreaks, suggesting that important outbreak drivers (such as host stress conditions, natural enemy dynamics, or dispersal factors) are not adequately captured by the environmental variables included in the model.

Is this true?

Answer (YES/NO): NO